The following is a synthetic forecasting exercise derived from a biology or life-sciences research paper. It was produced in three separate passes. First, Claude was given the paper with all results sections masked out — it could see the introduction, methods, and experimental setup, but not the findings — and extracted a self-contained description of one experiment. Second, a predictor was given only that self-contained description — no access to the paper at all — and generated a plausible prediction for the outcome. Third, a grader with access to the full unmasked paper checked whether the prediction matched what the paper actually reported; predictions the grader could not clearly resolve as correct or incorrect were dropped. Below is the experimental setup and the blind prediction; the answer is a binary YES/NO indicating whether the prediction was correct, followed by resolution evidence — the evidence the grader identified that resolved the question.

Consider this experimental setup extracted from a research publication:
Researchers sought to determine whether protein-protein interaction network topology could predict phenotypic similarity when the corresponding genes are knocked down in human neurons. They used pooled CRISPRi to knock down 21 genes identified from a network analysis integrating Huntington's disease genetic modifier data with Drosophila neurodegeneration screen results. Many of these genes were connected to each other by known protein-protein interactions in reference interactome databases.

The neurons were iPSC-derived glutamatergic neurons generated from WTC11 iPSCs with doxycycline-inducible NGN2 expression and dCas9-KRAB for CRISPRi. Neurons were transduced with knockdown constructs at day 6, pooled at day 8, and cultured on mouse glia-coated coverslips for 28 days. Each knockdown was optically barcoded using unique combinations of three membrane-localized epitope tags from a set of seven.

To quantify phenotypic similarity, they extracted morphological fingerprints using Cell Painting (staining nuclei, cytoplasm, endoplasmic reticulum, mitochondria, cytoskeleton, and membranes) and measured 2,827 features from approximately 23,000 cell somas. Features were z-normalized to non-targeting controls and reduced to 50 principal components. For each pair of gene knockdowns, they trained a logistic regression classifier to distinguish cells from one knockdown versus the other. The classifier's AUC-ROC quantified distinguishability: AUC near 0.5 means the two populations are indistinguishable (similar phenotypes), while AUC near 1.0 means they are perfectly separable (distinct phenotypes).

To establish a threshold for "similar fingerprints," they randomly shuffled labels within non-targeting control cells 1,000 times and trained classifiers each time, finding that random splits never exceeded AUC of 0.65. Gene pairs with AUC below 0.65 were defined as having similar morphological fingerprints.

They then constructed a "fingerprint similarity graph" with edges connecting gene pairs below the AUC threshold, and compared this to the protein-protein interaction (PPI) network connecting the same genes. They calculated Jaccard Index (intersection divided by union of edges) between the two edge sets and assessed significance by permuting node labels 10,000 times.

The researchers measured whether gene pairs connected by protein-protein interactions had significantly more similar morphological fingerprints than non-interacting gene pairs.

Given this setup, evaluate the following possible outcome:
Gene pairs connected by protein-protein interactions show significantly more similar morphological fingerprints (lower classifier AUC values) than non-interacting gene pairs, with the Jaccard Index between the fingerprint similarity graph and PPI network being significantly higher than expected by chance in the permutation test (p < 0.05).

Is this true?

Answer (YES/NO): YES